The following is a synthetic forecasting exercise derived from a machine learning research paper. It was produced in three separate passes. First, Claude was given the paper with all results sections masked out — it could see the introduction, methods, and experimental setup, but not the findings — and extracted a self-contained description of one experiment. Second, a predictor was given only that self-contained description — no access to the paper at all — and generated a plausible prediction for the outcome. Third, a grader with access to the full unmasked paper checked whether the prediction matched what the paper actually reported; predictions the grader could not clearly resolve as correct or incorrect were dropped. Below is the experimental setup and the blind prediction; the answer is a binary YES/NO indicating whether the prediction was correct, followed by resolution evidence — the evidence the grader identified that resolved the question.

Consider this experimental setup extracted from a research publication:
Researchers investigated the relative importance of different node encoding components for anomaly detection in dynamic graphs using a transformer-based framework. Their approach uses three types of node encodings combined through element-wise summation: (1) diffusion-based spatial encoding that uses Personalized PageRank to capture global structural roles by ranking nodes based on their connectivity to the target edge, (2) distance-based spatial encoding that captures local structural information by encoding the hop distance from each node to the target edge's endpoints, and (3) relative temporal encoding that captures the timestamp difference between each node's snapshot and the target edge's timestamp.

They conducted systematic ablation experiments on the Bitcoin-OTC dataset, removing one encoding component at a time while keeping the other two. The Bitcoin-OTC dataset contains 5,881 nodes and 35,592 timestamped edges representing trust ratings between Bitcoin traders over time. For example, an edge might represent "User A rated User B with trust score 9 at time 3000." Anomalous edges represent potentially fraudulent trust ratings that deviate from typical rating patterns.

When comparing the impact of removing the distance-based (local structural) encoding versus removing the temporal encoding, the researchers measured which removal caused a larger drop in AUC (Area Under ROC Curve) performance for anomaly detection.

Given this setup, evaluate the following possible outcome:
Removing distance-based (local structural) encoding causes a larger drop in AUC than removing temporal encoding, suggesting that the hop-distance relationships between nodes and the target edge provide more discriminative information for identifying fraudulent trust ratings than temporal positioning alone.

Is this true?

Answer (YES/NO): YES